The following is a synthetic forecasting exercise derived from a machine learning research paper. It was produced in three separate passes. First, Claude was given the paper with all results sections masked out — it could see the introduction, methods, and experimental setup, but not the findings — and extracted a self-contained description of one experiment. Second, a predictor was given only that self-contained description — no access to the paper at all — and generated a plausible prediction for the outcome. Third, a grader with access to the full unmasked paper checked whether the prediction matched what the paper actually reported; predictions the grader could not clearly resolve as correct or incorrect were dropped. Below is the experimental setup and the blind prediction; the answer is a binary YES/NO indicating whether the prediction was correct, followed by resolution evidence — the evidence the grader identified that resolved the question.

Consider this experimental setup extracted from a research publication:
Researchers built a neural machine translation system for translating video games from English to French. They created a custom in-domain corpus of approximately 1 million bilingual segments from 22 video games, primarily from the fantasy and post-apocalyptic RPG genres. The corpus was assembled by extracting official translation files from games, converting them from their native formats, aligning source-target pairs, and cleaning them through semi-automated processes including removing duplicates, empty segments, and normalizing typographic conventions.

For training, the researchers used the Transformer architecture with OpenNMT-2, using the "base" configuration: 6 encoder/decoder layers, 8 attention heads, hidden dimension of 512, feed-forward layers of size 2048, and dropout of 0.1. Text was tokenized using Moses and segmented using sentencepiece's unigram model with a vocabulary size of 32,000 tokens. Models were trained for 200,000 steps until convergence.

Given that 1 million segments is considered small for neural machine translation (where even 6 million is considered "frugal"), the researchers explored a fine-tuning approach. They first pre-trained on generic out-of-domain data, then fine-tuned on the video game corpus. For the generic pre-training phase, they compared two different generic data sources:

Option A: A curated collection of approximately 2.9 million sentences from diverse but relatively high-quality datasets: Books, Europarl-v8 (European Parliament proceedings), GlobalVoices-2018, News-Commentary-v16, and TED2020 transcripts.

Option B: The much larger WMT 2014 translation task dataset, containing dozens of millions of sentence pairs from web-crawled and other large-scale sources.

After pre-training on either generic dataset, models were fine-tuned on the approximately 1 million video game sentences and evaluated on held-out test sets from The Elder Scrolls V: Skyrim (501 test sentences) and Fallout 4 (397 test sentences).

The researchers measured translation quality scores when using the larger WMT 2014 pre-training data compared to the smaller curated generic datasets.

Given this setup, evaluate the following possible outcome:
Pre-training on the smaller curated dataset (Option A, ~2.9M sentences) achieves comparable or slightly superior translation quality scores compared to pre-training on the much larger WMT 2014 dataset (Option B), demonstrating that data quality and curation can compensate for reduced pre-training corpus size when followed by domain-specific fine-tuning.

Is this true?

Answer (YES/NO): YES